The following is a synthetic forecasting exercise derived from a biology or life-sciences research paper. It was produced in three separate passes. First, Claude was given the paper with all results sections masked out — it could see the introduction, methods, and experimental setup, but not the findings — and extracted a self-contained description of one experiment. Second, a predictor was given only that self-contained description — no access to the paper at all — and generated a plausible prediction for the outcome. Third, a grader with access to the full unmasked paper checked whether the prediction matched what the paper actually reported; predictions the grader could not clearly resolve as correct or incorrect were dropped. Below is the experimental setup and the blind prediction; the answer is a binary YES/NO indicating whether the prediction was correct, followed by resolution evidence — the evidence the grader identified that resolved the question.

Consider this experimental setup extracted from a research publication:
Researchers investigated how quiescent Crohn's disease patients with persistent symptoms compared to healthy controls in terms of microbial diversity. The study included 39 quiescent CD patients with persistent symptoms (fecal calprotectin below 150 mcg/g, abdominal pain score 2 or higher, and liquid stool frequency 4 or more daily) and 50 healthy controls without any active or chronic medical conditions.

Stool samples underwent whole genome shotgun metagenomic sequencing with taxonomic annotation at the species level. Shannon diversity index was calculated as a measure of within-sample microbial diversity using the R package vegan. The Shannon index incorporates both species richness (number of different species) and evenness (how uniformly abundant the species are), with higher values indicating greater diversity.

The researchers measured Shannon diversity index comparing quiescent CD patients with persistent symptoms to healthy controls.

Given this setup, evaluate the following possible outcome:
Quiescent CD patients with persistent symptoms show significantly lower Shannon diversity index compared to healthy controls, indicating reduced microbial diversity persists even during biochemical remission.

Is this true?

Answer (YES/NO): YES